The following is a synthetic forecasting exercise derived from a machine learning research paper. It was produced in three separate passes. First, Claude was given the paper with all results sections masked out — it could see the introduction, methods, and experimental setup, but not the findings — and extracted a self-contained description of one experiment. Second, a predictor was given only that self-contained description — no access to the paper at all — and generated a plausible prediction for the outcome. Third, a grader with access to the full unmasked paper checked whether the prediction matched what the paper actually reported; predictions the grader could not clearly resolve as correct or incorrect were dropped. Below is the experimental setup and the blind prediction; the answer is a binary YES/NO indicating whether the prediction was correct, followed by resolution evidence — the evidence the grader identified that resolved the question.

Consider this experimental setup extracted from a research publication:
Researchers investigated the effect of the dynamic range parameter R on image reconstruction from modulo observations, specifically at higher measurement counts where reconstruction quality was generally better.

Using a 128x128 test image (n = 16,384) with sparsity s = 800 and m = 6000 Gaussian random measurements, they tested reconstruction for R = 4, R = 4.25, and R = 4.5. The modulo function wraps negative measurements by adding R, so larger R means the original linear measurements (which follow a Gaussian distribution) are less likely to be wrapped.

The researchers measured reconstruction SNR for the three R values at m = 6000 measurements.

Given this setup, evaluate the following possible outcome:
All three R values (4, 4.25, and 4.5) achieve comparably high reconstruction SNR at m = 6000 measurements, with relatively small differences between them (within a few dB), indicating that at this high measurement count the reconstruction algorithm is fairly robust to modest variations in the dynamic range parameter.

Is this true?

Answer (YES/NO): YES